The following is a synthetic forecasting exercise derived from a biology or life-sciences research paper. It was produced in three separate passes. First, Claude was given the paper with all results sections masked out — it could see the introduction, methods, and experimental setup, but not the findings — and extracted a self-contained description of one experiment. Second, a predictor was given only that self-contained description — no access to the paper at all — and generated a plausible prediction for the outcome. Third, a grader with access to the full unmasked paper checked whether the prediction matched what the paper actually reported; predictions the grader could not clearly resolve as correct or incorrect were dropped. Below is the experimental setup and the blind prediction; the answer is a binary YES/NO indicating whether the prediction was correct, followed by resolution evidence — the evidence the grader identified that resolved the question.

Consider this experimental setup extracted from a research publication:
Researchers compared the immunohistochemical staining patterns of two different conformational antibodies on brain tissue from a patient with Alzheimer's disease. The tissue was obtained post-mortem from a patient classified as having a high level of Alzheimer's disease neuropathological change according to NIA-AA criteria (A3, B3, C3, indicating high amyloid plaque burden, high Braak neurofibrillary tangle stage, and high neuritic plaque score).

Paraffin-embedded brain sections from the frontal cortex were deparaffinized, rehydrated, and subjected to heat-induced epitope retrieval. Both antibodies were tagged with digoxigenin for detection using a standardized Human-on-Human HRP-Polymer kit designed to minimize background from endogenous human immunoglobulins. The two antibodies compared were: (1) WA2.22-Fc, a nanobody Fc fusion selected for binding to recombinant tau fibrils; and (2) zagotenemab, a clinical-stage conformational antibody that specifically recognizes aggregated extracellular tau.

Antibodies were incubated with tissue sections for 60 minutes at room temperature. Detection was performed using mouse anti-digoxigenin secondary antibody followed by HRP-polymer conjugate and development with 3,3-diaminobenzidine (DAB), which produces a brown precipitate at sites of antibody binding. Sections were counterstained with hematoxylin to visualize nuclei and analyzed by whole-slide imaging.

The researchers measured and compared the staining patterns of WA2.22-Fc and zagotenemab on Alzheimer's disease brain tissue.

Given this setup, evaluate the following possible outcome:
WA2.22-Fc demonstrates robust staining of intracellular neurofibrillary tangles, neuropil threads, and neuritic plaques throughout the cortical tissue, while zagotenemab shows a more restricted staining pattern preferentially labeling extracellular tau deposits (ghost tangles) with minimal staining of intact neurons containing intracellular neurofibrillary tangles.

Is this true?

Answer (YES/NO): NO